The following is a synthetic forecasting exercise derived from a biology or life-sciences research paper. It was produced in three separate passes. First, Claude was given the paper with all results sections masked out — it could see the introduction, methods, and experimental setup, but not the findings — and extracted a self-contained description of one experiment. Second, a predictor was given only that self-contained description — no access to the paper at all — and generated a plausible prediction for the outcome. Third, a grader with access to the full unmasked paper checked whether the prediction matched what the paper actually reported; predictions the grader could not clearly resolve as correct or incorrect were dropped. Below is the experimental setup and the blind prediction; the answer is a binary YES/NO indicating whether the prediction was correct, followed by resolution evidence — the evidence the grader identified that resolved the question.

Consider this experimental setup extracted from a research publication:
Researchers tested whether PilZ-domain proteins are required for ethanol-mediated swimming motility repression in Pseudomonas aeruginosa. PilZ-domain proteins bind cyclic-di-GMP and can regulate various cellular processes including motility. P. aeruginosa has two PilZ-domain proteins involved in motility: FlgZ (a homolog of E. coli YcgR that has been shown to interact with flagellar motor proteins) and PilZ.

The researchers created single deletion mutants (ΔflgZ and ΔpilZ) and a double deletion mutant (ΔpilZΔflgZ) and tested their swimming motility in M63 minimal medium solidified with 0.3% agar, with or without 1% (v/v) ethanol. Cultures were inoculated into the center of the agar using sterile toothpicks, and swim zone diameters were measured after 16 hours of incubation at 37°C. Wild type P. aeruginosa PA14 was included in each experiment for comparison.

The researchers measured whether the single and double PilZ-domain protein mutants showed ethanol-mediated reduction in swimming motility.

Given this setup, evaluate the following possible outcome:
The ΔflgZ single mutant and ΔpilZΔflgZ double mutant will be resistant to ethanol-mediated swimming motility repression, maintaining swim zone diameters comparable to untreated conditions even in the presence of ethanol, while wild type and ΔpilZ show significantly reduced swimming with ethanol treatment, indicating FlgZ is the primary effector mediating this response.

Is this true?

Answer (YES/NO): NO